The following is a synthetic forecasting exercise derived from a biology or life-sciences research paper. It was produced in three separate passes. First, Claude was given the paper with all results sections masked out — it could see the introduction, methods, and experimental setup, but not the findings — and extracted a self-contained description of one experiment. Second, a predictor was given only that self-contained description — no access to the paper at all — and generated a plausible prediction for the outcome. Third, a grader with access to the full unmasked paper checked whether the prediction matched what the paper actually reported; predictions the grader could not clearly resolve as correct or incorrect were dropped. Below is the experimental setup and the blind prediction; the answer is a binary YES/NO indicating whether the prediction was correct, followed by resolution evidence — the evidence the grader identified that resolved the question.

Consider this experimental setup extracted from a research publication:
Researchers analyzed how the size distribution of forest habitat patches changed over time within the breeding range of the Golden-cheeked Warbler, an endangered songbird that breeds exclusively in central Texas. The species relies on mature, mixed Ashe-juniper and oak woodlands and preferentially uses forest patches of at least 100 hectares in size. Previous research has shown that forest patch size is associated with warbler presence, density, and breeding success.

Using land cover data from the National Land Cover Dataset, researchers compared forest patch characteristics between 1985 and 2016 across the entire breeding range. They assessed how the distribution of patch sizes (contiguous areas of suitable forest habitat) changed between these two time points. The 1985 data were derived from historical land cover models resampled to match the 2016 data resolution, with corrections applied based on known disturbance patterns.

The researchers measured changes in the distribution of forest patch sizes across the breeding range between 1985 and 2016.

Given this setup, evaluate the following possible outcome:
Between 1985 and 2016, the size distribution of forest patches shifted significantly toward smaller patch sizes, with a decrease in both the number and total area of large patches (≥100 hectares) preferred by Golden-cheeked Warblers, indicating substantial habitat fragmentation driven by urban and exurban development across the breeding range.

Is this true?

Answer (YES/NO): YES